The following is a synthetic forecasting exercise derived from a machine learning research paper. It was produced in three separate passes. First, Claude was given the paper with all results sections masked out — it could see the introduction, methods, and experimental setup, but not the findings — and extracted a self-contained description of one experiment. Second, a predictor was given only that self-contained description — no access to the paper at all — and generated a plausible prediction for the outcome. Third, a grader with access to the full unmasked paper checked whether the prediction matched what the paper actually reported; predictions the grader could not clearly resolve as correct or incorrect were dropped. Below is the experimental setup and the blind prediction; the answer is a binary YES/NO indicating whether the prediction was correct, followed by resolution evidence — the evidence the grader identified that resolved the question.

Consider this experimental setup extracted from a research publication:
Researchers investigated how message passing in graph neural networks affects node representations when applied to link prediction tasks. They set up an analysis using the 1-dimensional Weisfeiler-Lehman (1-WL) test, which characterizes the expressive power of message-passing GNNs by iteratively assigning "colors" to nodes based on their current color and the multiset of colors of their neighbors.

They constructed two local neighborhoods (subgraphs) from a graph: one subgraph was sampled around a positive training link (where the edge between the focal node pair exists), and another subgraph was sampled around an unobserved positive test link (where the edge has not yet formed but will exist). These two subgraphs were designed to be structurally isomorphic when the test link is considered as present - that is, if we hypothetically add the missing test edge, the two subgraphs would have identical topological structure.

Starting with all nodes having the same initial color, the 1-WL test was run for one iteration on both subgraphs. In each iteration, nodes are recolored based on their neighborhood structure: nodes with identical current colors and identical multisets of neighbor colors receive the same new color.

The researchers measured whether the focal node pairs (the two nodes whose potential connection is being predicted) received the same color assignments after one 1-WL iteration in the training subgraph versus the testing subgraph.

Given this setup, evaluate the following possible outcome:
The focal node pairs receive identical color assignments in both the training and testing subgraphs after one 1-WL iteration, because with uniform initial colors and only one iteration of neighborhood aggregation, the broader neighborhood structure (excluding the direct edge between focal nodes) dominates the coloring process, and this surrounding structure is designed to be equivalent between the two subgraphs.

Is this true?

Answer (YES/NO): NO